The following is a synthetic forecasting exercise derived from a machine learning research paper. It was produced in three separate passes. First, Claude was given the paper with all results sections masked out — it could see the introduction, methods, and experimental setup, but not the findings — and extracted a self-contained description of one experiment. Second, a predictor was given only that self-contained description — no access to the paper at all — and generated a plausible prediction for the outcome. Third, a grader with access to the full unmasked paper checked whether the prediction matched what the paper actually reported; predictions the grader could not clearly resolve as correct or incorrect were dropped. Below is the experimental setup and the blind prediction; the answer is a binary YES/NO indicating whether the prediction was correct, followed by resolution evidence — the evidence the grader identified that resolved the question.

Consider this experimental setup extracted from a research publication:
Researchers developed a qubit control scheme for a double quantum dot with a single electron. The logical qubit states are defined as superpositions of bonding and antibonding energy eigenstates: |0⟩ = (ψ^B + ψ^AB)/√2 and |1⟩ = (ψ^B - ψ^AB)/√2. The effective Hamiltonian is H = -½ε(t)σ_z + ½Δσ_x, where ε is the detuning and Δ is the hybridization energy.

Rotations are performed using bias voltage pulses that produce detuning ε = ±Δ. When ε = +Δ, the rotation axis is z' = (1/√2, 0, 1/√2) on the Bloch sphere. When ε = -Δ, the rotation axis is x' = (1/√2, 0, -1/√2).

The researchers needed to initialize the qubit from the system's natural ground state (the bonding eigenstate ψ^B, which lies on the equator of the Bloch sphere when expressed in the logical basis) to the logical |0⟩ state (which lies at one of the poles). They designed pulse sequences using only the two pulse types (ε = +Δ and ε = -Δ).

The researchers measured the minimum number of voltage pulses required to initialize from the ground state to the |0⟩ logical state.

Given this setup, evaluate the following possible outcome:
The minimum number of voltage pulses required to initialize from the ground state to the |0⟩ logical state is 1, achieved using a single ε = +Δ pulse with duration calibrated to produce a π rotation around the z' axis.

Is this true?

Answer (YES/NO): YES